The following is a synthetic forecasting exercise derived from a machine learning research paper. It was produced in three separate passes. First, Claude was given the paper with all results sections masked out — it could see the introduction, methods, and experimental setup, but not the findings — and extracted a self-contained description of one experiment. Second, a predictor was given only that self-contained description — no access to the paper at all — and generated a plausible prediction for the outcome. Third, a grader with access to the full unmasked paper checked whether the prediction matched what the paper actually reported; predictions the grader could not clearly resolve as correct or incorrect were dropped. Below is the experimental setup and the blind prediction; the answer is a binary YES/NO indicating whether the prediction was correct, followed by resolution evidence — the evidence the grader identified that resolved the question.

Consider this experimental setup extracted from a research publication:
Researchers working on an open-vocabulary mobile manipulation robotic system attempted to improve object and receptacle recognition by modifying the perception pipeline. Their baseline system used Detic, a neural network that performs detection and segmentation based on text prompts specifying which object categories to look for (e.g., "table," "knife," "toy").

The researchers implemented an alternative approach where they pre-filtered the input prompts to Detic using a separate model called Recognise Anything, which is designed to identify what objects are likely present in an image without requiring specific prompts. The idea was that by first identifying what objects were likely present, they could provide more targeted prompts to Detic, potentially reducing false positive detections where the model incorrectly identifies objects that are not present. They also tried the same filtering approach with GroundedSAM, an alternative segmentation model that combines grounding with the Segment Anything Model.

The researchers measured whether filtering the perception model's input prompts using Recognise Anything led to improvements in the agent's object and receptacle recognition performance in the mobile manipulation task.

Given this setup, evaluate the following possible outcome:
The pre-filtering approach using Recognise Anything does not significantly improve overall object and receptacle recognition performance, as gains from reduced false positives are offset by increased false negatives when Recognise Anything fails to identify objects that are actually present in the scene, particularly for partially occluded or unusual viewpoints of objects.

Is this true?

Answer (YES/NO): YES